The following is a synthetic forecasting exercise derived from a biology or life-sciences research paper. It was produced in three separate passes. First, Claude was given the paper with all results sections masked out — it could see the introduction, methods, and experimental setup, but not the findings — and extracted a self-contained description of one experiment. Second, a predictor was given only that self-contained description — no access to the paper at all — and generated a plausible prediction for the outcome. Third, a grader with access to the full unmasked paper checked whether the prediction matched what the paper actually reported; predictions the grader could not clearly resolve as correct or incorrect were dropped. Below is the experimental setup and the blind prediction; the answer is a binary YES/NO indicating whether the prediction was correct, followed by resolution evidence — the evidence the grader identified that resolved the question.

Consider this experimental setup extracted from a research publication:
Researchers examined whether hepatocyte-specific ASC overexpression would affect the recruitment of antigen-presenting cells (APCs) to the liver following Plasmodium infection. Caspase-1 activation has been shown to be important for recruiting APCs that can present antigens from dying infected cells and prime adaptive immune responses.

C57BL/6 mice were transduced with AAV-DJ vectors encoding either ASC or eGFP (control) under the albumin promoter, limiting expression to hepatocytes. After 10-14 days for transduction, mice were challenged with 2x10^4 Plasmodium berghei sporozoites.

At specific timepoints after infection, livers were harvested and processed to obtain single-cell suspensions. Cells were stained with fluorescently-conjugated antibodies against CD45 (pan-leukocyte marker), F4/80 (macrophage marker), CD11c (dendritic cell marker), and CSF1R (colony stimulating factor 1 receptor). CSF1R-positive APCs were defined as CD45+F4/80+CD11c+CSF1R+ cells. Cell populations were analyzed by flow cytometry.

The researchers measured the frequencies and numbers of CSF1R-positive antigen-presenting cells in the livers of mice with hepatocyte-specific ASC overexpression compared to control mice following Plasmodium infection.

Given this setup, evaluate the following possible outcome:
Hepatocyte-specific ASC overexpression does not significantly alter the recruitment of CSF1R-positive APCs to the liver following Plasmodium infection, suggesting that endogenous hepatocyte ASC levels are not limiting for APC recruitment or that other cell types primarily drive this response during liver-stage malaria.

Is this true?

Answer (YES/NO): NO